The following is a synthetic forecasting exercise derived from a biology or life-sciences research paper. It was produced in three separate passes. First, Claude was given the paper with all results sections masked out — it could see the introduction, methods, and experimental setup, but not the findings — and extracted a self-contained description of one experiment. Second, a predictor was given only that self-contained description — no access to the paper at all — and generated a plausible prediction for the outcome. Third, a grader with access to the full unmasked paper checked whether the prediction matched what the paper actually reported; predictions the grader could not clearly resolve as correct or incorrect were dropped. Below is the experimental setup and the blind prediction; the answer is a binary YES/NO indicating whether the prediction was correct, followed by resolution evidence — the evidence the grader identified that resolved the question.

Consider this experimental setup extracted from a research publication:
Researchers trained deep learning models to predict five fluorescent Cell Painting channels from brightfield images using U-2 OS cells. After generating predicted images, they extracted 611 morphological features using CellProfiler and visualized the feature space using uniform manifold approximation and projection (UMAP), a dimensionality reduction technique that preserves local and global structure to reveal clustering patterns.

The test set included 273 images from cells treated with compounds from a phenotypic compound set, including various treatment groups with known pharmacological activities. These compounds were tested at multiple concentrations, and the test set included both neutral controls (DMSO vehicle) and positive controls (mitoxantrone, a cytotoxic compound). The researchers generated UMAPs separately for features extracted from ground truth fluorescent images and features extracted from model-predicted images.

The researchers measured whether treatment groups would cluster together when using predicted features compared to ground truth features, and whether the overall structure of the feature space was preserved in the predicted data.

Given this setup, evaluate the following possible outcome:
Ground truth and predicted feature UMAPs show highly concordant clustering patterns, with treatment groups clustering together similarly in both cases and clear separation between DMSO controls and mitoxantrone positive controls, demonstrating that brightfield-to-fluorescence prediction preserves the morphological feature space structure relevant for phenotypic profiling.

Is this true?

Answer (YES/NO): YES